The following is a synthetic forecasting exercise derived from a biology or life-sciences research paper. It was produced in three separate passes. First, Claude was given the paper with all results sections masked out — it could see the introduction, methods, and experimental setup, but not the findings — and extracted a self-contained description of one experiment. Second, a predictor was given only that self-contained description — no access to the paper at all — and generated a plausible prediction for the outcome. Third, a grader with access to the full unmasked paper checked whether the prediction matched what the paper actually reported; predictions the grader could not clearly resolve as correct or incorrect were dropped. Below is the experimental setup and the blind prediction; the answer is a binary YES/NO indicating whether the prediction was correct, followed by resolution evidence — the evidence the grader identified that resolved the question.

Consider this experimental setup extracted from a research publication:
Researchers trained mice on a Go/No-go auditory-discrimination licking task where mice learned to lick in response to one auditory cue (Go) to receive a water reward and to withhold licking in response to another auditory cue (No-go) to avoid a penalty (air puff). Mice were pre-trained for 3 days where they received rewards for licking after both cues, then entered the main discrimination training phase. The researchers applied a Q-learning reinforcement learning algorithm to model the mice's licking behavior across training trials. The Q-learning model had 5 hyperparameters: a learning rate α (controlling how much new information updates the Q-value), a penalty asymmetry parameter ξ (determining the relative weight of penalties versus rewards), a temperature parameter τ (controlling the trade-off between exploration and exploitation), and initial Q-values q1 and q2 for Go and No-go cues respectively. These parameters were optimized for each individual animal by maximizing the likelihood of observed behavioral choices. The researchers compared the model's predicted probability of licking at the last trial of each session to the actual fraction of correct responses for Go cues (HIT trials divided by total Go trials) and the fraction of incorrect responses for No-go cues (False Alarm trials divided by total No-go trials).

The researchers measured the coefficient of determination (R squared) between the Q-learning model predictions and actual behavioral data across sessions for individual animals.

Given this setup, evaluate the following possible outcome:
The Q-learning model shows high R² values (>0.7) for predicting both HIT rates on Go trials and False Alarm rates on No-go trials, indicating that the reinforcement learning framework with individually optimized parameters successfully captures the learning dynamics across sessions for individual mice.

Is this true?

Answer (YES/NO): NO